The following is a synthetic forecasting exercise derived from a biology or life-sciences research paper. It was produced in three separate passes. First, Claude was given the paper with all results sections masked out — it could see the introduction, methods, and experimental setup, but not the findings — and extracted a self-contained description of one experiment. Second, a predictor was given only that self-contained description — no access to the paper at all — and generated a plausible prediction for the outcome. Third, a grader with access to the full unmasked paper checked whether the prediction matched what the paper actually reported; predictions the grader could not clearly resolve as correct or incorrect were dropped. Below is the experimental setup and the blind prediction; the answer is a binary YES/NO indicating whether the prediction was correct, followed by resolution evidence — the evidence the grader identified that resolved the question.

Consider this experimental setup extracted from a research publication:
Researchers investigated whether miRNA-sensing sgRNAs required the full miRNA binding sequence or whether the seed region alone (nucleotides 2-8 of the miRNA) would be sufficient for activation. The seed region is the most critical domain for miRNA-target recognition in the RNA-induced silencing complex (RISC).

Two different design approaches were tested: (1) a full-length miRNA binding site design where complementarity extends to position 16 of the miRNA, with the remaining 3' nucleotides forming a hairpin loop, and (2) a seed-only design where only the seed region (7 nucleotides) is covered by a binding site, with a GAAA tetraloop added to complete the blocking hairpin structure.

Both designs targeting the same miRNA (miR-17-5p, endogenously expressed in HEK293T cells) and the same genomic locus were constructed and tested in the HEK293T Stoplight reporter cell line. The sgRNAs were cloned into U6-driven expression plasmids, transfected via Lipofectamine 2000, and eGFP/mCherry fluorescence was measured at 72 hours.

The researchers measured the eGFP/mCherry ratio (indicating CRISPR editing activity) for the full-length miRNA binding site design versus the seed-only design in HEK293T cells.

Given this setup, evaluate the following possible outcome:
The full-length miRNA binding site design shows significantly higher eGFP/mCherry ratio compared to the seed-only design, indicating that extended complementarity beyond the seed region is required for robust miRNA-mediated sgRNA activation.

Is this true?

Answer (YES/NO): NO